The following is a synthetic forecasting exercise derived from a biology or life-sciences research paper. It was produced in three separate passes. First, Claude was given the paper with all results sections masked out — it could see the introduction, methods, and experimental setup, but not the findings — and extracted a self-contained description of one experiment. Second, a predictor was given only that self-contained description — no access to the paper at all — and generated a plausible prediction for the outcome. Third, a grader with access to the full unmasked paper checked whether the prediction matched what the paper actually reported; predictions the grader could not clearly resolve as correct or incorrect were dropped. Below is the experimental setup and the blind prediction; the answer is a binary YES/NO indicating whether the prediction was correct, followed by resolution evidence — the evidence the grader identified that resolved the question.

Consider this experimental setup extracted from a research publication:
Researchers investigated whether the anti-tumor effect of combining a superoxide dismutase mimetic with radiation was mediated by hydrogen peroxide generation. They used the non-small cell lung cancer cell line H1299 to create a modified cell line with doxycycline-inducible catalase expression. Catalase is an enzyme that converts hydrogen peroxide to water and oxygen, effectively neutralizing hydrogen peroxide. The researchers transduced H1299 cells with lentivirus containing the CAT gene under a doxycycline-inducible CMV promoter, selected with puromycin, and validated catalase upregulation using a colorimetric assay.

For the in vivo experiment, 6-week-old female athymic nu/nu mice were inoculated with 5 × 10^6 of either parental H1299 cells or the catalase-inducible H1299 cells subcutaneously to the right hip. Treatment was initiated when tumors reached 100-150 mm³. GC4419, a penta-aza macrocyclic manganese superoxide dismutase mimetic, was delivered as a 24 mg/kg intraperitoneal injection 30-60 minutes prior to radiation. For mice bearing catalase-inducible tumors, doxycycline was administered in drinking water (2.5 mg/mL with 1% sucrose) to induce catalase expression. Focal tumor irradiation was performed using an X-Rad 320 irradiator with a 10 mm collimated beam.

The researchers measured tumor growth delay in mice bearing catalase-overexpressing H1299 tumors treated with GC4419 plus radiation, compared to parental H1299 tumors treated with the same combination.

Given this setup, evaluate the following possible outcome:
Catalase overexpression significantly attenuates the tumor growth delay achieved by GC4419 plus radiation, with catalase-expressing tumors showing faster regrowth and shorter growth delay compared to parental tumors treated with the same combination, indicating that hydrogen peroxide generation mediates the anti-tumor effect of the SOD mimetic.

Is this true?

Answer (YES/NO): YES